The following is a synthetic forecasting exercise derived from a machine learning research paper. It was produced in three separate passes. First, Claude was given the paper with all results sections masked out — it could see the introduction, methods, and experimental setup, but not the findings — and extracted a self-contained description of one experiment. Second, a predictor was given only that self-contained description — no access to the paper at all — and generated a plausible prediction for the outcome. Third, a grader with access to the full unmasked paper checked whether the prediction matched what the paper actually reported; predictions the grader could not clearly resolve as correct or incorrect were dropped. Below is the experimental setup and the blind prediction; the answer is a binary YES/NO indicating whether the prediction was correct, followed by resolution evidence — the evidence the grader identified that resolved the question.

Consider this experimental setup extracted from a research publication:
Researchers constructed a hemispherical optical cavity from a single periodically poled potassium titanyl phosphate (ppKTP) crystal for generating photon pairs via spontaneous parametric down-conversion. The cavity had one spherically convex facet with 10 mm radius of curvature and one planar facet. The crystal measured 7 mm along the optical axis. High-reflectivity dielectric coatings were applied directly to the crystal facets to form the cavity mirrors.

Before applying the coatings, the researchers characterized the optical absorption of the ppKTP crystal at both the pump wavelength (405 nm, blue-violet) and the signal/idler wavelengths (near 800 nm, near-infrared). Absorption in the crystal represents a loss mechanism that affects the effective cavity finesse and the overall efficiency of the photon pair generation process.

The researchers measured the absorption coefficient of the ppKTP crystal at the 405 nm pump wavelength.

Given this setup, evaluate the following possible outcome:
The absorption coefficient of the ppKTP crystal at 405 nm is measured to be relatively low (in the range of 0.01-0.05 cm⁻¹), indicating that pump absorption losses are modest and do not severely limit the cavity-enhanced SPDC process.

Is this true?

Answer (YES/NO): NO